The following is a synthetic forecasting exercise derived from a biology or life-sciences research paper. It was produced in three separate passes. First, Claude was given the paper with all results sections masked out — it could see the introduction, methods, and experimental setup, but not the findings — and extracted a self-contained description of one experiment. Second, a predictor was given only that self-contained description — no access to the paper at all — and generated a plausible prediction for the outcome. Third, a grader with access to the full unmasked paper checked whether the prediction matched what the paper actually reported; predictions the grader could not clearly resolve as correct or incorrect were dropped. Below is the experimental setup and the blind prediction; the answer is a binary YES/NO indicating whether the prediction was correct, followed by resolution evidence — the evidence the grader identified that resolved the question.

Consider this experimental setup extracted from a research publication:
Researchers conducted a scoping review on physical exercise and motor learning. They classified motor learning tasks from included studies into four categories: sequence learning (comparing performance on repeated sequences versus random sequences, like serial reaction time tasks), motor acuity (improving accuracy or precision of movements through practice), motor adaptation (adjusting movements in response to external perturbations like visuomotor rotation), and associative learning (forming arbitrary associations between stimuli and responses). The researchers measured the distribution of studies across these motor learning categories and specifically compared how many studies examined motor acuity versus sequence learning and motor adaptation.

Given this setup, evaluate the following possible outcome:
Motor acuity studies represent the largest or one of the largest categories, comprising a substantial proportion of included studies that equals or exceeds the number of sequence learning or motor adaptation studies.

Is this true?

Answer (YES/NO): YES